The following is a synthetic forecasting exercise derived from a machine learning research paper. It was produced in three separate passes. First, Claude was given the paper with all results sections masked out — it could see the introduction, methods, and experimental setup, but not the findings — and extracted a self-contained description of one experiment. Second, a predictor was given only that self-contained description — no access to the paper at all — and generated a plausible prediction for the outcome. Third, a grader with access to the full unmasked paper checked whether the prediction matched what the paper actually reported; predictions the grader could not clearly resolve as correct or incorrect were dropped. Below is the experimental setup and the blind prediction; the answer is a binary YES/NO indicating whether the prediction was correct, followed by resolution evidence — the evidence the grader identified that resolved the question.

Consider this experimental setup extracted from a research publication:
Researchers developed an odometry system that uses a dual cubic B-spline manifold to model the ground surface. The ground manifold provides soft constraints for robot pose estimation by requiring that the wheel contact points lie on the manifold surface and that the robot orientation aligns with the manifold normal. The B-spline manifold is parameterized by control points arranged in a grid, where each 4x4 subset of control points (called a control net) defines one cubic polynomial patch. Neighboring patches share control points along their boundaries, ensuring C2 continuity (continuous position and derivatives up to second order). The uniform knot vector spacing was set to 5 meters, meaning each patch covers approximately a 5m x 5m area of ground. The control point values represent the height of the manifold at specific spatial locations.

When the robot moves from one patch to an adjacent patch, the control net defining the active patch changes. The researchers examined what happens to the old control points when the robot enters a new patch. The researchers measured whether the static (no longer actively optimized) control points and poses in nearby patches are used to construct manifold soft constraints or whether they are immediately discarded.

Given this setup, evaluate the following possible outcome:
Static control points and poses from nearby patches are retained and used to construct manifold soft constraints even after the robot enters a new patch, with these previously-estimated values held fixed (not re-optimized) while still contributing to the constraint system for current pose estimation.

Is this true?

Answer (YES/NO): YES